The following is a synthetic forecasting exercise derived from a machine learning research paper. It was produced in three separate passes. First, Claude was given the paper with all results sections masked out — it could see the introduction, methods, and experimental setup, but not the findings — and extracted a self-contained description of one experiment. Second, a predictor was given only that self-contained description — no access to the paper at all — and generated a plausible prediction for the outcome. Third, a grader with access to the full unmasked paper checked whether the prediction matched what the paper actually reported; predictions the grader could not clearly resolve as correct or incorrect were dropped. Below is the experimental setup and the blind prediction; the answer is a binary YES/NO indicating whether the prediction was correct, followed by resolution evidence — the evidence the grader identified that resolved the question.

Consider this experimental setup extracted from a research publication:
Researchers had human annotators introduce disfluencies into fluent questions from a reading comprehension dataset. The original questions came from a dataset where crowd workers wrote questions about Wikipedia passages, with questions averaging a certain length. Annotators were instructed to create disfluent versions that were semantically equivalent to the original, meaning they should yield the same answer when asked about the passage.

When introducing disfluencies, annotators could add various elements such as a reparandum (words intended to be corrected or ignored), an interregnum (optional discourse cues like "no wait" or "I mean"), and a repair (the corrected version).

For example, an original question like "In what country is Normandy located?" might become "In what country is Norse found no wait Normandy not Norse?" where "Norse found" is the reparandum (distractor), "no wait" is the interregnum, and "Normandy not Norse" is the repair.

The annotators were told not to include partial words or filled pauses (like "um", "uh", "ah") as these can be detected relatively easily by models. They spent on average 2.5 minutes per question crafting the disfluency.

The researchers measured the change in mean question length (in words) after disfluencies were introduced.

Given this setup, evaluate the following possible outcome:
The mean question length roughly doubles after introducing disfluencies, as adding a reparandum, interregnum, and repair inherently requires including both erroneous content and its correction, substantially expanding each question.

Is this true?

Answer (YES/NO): NO